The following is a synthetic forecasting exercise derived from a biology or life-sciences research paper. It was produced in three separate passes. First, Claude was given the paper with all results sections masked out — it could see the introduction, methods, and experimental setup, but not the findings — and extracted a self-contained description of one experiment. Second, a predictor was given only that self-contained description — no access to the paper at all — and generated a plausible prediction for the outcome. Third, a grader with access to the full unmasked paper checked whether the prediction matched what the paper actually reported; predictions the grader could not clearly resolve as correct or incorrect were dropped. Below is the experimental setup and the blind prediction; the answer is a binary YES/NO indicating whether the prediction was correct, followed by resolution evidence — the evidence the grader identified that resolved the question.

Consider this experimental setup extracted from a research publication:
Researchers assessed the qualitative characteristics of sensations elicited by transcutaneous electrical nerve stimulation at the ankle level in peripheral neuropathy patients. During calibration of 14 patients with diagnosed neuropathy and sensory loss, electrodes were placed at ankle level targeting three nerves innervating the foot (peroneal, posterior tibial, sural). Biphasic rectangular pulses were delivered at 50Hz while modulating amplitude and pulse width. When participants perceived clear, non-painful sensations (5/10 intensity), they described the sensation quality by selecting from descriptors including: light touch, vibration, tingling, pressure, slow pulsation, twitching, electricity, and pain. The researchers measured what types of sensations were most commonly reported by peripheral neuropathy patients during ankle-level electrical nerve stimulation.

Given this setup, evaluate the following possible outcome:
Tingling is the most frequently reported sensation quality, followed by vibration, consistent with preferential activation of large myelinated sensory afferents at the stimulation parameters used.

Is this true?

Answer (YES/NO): YES